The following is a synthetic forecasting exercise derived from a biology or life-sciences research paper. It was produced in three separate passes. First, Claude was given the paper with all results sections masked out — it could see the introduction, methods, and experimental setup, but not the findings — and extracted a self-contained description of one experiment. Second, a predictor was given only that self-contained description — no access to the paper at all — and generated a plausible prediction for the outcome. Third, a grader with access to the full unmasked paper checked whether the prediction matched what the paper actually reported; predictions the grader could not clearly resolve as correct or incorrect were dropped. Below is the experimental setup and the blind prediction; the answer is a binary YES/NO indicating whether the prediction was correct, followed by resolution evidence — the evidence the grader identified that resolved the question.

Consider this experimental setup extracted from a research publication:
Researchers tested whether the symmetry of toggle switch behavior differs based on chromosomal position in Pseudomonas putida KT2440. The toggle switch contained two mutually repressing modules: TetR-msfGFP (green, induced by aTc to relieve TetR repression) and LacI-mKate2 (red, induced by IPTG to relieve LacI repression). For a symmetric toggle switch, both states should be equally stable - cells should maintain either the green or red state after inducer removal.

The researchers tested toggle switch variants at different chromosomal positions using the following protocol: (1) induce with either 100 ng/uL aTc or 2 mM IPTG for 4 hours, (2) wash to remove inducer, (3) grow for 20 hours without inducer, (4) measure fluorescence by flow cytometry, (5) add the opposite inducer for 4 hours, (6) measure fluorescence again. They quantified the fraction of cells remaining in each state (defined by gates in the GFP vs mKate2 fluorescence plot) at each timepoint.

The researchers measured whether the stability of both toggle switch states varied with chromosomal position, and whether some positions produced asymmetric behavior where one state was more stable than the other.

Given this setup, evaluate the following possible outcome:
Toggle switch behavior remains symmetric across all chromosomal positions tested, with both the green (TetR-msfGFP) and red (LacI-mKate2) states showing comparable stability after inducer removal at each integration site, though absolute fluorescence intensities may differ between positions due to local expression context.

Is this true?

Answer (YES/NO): NO